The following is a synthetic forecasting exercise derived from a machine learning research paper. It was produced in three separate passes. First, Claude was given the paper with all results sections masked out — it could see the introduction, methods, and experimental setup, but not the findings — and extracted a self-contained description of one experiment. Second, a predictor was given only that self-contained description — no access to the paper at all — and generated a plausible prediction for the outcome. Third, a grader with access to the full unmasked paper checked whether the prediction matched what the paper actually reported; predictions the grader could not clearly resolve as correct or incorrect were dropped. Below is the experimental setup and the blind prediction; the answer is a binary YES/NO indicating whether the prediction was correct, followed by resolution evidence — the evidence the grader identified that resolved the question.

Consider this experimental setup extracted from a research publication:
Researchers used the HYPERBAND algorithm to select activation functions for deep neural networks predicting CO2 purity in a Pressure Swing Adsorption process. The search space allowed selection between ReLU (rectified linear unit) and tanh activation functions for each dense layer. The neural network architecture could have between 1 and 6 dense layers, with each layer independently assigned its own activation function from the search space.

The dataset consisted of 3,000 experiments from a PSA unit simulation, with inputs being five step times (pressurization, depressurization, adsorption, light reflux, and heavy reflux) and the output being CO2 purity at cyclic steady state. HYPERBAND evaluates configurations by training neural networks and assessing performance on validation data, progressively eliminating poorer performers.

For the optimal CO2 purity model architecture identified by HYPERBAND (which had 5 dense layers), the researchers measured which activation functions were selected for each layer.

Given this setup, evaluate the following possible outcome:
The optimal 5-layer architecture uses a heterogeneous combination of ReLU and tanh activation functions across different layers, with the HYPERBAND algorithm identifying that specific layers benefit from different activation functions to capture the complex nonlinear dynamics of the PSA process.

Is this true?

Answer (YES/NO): NO